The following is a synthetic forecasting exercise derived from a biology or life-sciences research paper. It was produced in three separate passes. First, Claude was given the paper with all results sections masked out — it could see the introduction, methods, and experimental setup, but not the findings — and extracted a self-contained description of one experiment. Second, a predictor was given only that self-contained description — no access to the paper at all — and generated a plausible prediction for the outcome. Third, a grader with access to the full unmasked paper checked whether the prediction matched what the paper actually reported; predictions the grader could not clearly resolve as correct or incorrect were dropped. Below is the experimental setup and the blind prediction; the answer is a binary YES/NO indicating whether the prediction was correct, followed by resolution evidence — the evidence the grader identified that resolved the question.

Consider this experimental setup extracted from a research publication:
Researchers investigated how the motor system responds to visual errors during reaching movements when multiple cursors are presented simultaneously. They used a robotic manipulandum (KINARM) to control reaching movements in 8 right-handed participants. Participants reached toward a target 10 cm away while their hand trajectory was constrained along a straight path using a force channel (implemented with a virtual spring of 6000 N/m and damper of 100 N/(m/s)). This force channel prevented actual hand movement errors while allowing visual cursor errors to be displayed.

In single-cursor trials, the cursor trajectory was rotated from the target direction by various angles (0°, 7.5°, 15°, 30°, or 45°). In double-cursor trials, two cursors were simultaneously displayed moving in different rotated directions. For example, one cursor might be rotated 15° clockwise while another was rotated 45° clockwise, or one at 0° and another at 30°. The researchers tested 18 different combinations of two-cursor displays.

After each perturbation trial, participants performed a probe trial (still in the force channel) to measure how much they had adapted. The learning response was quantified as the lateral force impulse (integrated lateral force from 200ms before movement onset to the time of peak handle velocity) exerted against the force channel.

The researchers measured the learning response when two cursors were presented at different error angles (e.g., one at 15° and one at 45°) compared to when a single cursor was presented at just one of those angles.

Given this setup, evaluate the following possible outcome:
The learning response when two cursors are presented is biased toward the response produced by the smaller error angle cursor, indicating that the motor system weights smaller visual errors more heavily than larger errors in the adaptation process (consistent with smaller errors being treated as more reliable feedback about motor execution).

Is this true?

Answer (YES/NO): NO